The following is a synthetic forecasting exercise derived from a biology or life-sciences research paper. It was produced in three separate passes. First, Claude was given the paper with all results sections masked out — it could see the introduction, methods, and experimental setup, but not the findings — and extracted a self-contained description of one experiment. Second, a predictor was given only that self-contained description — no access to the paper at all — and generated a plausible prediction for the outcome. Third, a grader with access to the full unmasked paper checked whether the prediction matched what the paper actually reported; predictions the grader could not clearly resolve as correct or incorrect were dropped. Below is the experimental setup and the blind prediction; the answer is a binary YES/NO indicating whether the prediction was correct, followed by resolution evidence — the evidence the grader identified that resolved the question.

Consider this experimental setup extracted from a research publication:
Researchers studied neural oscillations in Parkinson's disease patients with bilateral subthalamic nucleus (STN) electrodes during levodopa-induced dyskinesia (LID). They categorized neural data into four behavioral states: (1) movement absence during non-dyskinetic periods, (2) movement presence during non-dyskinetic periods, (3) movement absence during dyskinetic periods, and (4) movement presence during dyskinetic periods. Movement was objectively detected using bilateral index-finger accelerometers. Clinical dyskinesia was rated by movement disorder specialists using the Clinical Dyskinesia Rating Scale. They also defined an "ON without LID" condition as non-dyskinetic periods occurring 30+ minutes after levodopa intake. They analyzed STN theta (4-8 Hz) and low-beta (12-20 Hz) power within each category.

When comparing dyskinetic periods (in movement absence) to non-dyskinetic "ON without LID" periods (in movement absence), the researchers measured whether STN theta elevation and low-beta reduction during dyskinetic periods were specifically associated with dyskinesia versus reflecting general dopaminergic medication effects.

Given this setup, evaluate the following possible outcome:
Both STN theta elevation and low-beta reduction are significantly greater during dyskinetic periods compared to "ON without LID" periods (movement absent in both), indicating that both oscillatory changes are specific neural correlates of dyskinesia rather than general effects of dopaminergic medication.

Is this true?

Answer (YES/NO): YES